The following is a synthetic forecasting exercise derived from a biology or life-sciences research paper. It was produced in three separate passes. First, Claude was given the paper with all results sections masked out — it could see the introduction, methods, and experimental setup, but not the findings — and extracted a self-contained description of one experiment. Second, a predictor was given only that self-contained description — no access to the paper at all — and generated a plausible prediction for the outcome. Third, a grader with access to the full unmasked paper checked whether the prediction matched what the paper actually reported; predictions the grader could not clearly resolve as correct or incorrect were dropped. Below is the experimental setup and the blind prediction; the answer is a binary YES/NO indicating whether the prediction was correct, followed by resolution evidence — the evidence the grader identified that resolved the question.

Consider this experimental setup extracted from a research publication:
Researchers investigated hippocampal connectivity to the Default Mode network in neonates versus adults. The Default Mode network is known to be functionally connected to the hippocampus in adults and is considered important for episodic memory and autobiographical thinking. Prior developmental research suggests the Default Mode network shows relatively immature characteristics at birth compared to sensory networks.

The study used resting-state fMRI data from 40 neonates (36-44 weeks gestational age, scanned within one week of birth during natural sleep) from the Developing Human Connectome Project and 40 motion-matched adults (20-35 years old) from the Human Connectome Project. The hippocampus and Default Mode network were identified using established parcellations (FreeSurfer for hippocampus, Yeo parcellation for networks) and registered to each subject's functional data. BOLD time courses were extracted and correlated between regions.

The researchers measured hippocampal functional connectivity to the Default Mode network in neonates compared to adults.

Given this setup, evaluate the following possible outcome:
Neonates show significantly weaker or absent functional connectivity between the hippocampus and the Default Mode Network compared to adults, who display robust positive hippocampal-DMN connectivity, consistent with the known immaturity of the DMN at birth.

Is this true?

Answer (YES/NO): YES